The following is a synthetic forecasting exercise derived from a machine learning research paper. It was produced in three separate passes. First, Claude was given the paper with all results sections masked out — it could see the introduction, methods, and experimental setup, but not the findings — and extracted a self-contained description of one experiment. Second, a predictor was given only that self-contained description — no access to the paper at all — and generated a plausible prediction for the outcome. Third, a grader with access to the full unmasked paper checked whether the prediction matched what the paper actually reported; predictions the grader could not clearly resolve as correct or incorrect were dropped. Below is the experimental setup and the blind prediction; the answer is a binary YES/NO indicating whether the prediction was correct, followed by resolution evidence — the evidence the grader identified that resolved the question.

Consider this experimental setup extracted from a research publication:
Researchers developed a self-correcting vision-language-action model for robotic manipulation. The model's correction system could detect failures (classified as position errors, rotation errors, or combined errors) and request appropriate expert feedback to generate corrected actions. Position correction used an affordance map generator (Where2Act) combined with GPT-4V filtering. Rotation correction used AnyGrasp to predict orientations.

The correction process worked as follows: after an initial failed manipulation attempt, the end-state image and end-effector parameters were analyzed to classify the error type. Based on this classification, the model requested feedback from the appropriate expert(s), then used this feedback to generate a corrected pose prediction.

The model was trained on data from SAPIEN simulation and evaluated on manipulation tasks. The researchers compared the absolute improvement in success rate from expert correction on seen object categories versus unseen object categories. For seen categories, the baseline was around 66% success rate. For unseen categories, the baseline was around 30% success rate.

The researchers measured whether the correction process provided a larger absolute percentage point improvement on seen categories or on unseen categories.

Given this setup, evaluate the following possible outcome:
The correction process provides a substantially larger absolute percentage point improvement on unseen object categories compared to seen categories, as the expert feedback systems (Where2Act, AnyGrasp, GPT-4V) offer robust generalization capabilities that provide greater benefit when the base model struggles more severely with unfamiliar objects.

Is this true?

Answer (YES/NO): YES